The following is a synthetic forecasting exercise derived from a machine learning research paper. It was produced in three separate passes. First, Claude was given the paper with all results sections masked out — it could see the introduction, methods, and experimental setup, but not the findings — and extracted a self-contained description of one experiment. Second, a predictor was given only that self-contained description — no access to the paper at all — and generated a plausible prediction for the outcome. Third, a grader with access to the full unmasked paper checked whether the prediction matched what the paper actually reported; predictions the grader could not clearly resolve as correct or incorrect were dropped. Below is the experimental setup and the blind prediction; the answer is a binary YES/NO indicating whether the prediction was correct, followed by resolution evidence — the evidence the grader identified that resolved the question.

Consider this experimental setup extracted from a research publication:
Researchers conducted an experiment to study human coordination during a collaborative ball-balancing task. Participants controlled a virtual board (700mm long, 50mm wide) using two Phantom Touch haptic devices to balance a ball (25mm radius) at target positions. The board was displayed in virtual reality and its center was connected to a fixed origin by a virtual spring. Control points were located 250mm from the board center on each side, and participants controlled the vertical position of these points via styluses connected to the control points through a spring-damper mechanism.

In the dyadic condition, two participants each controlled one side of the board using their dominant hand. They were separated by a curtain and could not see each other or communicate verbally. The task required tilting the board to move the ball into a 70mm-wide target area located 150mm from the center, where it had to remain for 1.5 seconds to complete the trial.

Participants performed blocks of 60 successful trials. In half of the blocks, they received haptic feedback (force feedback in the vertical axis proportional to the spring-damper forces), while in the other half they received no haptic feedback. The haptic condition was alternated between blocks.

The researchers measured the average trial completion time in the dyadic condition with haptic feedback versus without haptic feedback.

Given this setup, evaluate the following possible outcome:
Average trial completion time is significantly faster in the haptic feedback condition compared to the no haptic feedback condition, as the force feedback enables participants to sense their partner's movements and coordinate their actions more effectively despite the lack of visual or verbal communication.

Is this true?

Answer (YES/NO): YES